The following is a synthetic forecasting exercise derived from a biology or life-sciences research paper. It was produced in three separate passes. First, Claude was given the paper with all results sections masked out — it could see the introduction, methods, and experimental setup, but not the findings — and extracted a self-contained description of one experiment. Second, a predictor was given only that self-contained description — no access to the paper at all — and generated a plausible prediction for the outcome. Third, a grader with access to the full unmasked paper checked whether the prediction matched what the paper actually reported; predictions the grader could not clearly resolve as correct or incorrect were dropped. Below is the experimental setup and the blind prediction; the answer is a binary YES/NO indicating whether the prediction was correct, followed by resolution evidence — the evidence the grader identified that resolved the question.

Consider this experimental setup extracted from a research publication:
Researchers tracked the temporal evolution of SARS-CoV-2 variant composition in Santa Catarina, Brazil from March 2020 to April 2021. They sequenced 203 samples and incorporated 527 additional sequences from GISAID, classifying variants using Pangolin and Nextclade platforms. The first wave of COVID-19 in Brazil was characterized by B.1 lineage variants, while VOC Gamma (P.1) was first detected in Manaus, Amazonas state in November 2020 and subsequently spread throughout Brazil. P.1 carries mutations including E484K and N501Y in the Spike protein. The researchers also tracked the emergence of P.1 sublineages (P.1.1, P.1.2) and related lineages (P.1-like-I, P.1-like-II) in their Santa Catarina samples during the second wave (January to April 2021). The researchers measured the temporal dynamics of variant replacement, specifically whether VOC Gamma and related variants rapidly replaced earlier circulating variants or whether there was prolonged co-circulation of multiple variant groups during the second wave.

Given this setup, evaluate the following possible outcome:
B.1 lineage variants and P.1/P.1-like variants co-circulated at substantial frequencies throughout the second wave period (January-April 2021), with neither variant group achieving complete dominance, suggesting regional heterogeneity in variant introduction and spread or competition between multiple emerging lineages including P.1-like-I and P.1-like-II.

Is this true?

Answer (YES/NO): NO